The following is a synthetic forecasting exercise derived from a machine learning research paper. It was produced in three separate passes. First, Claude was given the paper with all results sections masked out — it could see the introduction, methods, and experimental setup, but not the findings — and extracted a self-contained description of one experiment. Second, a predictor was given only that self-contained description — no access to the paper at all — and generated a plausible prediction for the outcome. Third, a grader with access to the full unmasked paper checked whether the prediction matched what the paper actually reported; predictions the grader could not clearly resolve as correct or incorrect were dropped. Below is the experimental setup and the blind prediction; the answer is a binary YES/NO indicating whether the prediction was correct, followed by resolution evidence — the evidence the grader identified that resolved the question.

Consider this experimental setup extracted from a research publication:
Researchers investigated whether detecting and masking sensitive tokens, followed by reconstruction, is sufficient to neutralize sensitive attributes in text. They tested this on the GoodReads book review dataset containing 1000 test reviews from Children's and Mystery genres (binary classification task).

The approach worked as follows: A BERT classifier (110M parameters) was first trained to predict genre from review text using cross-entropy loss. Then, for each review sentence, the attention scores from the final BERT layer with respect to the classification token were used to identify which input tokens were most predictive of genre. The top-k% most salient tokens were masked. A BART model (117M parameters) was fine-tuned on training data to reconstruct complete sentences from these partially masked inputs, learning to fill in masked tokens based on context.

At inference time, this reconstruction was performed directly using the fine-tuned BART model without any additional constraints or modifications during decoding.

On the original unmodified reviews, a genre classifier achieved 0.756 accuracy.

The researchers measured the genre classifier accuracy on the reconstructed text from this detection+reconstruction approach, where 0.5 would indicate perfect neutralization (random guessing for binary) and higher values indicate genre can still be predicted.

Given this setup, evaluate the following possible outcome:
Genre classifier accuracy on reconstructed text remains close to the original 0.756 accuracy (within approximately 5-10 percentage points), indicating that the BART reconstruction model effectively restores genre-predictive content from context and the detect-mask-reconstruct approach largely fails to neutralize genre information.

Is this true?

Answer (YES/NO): YES